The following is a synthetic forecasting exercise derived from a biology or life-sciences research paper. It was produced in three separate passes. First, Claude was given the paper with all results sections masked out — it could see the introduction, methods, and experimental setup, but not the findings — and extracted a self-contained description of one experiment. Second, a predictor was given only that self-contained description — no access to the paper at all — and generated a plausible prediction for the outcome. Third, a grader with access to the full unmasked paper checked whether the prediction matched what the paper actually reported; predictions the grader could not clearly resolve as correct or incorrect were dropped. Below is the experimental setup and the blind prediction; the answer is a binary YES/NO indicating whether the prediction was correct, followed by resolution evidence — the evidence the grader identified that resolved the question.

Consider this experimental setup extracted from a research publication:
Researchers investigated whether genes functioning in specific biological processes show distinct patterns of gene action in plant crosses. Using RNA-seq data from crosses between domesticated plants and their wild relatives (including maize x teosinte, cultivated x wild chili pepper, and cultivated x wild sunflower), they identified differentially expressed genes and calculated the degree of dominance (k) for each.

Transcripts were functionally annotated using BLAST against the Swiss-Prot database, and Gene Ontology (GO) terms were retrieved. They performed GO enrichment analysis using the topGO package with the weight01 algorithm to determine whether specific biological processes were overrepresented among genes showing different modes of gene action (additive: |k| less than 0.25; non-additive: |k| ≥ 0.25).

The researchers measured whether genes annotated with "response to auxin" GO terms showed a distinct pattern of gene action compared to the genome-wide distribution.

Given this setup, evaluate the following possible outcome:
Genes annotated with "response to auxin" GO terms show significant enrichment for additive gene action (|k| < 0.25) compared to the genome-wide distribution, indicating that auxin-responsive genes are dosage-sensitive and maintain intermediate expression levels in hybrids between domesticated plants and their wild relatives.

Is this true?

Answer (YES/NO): NO